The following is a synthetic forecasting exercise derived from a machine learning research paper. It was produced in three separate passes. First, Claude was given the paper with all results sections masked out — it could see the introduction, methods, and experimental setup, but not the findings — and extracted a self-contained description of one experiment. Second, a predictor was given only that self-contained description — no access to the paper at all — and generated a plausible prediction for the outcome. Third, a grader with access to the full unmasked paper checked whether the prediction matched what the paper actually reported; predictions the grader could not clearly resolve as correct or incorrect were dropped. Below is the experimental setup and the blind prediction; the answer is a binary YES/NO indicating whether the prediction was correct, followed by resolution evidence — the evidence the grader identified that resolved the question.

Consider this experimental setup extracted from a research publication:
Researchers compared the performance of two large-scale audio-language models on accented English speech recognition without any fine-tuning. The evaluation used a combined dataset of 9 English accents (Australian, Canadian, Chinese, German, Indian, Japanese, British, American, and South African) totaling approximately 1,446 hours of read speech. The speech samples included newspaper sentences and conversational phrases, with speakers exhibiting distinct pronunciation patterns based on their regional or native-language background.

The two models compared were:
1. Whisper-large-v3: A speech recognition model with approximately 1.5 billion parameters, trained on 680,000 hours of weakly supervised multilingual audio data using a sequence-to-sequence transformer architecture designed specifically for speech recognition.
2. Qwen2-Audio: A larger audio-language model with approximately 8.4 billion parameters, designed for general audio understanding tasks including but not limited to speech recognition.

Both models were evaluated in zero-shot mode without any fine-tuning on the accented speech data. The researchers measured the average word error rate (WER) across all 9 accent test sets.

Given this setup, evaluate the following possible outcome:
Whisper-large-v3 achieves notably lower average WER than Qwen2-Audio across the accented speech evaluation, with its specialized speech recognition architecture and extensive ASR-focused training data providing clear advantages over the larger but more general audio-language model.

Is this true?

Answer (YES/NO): NO